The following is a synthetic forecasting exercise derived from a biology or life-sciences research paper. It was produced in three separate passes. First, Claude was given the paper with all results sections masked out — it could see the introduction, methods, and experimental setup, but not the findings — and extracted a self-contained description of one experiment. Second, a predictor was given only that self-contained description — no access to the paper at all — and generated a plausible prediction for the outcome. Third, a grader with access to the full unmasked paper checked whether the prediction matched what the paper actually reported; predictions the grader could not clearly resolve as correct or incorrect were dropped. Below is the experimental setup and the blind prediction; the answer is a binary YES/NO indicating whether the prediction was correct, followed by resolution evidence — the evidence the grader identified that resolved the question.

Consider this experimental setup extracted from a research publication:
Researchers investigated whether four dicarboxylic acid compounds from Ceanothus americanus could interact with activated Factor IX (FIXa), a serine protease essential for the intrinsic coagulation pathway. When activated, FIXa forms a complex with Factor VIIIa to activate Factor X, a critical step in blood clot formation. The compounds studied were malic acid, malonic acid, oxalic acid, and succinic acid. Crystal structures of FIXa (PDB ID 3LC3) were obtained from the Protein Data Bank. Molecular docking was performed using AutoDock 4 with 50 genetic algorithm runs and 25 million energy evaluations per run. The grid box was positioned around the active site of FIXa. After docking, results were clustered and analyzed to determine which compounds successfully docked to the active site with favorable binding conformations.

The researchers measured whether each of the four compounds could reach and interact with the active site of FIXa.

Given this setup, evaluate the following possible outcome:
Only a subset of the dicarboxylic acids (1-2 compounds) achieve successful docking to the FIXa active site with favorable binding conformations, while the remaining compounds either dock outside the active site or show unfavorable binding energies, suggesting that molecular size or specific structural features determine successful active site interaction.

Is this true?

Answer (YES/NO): YES